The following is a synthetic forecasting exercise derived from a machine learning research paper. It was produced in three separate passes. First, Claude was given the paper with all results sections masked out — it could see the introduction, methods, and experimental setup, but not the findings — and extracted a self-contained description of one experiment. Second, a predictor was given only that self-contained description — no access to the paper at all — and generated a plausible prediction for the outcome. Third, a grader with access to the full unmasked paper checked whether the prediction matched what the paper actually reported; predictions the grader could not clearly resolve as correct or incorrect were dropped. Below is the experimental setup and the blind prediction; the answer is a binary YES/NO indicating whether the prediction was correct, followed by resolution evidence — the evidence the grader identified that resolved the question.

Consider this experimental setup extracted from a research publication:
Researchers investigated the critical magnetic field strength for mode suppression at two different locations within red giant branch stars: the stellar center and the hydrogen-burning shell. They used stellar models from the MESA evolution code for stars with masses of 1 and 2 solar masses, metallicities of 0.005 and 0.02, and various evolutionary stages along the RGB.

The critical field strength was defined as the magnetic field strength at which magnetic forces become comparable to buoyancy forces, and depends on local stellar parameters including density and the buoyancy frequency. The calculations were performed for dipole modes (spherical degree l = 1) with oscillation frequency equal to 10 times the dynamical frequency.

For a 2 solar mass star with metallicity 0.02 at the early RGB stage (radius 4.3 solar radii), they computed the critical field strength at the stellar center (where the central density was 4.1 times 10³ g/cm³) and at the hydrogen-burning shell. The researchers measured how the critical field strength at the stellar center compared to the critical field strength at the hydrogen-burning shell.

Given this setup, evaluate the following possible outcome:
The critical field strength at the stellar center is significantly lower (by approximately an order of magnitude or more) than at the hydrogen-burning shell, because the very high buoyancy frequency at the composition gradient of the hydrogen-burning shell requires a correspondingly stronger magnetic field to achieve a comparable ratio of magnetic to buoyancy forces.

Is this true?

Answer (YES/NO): NO